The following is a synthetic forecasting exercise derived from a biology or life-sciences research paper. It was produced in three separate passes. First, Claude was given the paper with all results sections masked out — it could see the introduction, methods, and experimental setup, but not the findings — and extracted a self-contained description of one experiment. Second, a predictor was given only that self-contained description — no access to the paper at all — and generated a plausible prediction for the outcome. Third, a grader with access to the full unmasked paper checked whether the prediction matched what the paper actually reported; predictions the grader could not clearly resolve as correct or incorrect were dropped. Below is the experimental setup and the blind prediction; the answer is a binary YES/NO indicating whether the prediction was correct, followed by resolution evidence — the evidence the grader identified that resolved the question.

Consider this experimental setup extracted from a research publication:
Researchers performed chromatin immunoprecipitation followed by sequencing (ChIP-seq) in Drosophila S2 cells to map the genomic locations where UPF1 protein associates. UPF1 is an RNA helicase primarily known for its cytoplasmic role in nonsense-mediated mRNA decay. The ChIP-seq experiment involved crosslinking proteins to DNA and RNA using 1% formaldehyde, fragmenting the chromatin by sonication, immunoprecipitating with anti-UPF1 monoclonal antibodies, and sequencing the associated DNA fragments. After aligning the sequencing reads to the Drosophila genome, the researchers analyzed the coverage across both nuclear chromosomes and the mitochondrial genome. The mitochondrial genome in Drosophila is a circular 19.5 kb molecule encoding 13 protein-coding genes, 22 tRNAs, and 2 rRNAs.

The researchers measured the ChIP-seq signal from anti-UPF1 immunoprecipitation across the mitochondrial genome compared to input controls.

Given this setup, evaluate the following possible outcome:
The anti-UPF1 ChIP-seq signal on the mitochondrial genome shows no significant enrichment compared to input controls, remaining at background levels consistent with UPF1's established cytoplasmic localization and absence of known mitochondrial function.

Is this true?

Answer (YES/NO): NO